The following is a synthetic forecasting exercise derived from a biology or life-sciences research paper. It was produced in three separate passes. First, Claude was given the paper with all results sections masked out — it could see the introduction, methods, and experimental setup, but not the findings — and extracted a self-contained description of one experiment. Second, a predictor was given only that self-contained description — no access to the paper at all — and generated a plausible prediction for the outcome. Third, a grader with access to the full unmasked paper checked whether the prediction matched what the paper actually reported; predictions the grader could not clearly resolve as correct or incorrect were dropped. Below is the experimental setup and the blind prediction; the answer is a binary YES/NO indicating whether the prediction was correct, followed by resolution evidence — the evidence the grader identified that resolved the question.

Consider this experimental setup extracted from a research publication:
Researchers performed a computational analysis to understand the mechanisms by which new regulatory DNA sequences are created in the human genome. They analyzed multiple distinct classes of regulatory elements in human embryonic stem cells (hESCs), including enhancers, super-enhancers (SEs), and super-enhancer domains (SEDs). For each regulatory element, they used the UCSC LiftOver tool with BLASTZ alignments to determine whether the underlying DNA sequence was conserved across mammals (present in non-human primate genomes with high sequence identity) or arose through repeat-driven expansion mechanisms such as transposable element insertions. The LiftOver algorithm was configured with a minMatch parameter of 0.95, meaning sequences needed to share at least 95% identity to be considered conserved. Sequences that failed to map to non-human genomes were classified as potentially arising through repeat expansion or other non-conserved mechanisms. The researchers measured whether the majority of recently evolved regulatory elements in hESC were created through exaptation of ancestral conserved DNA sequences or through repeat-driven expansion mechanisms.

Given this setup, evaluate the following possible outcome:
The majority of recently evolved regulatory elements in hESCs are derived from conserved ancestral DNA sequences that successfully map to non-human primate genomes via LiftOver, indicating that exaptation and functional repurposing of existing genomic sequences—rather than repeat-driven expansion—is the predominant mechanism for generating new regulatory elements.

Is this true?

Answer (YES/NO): YES